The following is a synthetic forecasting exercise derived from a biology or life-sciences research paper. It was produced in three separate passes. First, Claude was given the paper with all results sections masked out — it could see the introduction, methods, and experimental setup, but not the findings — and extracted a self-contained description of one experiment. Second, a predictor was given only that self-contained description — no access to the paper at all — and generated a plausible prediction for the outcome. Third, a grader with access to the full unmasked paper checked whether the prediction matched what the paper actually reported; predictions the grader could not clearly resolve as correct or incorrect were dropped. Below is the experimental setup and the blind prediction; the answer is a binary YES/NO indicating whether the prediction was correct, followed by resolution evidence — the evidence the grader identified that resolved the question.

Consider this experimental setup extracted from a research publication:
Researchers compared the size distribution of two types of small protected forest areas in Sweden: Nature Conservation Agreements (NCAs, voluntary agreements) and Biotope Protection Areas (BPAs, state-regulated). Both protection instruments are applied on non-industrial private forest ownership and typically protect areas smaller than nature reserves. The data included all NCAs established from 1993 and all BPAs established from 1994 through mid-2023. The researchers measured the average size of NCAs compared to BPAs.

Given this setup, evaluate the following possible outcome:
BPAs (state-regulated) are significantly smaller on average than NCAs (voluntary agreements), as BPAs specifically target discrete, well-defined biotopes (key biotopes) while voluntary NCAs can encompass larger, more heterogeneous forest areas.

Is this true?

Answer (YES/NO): YES